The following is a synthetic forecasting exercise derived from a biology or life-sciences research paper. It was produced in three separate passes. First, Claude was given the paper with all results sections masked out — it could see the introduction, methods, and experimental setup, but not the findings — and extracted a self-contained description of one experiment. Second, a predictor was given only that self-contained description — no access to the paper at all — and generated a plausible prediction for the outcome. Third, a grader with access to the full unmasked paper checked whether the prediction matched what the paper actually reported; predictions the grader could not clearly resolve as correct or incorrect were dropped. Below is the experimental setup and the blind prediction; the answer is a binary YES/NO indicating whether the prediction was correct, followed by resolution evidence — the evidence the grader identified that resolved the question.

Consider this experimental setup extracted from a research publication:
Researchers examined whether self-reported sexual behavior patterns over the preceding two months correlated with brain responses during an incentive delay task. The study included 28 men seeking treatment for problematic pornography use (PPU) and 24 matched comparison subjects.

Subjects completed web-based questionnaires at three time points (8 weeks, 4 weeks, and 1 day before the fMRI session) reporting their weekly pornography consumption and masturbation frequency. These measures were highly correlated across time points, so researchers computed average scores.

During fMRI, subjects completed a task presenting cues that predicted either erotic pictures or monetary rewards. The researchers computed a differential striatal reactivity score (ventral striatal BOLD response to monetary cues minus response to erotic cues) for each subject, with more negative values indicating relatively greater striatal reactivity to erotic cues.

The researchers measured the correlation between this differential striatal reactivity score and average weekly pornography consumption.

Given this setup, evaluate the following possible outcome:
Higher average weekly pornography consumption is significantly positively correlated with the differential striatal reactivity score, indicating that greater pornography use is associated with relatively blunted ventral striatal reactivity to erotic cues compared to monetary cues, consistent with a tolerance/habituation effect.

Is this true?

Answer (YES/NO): NO